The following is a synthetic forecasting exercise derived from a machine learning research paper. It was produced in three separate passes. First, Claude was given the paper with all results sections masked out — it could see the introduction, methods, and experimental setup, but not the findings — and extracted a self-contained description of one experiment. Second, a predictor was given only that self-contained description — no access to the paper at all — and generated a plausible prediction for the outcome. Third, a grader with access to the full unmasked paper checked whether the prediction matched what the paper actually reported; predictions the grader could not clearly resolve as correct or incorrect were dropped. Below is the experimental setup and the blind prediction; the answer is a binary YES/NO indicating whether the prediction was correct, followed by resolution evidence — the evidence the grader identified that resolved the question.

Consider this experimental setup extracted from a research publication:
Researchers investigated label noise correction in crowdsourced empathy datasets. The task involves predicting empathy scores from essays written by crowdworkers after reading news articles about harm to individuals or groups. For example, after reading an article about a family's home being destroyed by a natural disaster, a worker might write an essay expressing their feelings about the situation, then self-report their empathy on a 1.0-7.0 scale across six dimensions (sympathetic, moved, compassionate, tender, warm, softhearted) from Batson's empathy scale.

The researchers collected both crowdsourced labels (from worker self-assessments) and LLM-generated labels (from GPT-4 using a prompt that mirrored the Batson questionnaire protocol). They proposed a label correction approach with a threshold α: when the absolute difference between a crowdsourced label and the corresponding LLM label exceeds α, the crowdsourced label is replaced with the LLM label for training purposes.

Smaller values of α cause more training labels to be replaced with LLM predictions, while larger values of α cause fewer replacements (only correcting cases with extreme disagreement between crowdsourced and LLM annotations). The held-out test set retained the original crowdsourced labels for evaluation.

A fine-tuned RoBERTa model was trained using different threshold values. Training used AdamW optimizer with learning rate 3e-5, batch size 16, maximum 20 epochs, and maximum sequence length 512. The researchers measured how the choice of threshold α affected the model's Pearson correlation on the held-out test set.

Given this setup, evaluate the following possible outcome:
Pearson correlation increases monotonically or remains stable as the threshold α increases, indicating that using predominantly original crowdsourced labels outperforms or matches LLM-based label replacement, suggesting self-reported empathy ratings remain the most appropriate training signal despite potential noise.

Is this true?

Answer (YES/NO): NO